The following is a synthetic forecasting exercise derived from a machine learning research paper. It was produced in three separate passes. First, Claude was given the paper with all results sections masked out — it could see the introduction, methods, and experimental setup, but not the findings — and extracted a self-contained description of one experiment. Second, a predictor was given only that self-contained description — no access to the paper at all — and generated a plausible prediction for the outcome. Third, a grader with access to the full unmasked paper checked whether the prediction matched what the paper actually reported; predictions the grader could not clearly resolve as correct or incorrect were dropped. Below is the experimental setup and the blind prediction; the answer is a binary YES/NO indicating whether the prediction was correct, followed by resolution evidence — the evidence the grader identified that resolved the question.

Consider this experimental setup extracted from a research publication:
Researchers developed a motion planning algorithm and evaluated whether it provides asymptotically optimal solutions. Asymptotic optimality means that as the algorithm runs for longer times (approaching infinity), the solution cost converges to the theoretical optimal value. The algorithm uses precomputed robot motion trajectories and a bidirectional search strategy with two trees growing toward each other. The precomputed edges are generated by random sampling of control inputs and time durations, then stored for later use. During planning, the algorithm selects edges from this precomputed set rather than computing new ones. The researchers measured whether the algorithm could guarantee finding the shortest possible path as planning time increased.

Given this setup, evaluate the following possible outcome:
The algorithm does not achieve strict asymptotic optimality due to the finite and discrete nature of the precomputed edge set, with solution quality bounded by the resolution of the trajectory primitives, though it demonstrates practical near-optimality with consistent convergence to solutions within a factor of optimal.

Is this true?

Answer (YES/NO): NO